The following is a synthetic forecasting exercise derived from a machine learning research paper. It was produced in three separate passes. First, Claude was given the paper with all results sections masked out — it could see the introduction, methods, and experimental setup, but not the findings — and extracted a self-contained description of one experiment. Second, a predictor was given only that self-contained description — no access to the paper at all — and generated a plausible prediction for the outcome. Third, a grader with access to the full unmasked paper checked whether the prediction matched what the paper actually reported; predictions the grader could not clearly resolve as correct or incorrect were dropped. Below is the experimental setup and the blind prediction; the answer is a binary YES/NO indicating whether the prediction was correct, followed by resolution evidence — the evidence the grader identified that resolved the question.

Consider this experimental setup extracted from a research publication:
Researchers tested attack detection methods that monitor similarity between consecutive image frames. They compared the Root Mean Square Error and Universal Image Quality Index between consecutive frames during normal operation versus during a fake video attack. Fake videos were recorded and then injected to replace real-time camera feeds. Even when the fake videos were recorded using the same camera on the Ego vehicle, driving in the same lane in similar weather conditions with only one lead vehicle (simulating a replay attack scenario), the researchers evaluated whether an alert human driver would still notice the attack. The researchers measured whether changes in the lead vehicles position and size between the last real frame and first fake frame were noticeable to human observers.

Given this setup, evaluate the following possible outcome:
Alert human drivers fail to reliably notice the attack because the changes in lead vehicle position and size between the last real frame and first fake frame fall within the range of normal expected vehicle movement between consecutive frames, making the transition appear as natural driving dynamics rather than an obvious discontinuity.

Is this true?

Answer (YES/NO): NO